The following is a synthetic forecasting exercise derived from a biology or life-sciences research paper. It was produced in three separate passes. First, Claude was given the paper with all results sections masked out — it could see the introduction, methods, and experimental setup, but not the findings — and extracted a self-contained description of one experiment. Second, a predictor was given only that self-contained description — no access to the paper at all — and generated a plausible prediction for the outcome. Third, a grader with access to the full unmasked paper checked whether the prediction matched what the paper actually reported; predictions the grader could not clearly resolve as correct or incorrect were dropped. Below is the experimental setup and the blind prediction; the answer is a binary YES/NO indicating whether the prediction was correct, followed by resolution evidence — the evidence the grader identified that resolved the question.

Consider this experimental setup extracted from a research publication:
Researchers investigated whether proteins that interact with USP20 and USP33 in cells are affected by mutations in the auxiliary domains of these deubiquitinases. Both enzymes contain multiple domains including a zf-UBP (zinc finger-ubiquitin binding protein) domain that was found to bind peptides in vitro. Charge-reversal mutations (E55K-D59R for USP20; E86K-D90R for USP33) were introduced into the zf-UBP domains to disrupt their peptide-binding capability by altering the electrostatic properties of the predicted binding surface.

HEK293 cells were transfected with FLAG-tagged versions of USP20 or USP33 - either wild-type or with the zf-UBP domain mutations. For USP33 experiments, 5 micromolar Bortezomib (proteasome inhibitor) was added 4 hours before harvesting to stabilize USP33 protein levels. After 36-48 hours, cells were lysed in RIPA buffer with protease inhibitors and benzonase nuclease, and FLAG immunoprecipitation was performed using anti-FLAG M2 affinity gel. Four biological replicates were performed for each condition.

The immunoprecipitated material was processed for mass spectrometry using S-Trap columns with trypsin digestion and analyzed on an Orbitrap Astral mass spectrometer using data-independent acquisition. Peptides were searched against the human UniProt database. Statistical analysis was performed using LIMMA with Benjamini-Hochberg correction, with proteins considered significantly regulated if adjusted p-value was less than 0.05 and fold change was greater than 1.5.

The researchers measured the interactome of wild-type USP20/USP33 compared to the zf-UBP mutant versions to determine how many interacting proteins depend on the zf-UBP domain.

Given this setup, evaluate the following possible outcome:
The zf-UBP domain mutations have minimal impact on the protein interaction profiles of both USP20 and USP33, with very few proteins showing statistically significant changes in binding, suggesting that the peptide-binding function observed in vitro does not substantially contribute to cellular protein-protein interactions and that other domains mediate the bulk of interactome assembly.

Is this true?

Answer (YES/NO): NO